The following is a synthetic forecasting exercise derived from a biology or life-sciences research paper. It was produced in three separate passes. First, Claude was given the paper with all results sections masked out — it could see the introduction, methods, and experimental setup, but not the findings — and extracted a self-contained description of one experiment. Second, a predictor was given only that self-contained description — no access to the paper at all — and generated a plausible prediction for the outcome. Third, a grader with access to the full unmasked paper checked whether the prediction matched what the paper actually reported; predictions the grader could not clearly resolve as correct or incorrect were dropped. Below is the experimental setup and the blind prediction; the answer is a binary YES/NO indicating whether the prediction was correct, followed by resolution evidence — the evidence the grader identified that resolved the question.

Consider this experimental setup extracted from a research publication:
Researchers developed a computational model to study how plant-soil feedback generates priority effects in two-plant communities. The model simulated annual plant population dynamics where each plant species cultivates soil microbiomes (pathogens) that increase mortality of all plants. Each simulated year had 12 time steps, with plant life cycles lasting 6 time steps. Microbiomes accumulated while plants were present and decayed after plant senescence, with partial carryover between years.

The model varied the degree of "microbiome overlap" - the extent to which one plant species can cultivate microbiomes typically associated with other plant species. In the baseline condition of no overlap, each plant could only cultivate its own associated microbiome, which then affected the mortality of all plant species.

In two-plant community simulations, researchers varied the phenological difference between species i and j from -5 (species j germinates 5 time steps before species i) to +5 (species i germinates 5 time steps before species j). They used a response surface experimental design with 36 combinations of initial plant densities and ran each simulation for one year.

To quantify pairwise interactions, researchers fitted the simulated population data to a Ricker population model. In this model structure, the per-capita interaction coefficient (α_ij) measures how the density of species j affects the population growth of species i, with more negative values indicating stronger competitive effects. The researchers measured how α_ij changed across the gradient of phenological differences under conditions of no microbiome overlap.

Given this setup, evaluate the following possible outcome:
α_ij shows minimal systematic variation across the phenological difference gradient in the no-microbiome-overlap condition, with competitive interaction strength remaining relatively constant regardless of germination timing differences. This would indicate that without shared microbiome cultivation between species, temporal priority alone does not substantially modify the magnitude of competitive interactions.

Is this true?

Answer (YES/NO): NO